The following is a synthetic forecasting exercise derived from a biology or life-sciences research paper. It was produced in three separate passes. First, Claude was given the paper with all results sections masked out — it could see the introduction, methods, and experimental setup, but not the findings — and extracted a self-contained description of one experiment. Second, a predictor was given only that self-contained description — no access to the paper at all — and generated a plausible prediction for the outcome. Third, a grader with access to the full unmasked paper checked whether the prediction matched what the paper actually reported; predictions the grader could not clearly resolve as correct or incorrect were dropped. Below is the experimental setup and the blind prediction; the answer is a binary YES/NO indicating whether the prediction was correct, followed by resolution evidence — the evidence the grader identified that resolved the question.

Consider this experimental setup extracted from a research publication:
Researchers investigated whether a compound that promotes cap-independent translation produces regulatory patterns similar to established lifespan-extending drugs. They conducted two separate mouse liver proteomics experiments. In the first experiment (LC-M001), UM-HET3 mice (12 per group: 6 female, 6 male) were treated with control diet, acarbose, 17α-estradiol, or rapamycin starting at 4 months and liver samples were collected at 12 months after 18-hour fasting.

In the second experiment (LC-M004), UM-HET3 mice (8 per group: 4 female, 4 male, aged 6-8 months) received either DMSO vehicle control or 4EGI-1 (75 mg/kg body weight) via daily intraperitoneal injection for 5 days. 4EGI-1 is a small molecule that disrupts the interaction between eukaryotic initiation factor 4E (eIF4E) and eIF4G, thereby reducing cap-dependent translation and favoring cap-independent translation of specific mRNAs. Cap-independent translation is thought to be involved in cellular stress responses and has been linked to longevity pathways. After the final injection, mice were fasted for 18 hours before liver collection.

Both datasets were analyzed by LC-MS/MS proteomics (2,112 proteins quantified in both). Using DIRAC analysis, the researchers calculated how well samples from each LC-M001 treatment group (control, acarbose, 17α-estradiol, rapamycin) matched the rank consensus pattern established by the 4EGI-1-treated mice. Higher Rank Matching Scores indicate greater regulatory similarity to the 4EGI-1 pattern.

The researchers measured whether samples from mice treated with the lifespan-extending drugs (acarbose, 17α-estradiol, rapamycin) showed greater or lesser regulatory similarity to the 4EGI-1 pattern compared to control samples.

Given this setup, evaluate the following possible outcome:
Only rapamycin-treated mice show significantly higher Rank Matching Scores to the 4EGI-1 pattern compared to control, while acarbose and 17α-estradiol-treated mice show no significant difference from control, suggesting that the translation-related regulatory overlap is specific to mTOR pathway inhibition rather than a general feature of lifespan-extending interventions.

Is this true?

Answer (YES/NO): NO